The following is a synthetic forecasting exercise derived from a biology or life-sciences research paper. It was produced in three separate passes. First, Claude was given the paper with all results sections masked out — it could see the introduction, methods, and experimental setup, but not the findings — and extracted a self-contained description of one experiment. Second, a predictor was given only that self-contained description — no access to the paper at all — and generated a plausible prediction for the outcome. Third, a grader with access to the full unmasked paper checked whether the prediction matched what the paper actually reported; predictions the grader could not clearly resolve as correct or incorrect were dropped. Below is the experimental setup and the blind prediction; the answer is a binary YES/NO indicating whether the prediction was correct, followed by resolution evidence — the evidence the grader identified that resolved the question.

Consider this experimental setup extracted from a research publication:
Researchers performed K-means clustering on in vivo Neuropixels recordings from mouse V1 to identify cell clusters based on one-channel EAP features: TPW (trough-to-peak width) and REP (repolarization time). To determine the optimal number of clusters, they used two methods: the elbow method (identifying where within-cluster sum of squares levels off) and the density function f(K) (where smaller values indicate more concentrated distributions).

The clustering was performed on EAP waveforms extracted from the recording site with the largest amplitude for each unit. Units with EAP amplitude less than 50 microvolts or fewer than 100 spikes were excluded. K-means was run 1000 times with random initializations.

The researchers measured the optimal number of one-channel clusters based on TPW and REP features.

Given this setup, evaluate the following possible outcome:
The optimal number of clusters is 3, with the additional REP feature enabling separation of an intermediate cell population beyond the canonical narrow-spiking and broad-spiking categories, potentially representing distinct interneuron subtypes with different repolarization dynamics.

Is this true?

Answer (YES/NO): NO